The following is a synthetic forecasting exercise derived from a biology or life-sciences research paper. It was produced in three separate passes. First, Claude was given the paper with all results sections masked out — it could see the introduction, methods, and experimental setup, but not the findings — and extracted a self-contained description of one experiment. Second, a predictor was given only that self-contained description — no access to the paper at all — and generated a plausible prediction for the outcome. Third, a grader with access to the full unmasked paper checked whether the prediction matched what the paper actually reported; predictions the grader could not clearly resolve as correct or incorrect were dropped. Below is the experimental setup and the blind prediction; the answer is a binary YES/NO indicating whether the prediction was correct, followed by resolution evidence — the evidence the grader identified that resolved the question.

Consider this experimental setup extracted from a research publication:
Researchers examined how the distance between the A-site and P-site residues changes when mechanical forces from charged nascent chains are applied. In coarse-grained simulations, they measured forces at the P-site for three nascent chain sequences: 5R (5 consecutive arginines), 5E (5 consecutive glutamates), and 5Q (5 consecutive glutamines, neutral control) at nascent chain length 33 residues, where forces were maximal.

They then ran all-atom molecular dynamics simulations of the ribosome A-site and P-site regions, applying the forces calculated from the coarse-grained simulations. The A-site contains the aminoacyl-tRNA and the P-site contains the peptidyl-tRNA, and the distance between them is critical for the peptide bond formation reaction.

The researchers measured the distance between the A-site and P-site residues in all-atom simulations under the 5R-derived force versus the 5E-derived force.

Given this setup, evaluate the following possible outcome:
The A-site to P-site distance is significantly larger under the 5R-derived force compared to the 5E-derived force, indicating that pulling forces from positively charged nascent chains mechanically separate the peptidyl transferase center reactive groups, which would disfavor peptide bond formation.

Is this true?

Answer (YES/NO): YES